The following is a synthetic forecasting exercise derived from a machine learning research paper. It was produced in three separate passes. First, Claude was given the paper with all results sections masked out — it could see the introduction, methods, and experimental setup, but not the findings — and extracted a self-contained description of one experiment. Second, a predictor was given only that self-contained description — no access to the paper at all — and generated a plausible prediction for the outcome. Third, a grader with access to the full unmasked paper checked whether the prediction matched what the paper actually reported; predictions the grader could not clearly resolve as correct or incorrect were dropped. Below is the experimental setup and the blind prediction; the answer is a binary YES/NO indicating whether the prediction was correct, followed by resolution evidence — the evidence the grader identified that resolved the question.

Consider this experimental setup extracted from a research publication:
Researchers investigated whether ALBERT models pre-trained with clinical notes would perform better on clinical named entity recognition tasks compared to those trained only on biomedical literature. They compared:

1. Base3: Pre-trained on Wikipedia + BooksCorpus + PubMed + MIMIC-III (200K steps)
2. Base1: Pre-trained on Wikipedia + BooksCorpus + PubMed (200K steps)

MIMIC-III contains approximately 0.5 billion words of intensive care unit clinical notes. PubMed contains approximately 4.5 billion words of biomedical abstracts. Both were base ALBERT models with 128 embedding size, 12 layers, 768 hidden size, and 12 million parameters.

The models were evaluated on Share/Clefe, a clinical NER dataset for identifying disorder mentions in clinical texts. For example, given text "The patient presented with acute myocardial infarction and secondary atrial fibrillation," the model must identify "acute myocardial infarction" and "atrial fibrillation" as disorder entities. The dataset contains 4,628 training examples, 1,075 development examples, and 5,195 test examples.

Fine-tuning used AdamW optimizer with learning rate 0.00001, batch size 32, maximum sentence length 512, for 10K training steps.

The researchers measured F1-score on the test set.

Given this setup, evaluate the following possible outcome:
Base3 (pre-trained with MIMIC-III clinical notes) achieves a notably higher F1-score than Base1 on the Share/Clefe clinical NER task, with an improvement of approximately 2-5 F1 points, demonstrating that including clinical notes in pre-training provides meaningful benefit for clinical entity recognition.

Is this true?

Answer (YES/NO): NO